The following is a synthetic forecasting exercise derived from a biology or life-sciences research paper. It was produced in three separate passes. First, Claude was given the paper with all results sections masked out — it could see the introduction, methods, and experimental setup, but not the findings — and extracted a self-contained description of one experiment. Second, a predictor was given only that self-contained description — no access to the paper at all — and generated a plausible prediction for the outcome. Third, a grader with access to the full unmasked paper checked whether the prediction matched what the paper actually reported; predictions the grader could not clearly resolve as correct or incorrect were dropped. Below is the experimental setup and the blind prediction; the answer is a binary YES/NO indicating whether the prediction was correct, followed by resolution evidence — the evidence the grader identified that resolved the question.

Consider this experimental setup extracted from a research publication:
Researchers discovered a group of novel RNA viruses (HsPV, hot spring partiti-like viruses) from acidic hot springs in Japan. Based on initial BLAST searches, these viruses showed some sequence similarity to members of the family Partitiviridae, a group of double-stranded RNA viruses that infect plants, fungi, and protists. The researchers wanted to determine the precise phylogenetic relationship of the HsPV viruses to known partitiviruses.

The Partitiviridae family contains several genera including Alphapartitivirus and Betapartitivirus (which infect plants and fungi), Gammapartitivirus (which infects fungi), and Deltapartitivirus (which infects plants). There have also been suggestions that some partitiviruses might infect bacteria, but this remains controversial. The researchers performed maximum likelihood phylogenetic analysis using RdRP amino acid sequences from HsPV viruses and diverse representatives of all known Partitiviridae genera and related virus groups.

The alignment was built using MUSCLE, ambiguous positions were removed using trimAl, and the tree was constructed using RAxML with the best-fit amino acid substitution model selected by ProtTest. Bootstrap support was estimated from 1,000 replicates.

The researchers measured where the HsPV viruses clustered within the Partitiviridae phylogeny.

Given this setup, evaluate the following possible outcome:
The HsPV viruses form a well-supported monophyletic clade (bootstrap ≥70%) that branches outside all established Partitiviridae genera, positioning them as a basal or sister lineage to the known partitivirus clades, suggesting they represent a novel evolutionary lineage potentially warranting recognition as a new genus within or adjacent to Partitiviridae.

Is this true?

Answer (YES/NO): NO